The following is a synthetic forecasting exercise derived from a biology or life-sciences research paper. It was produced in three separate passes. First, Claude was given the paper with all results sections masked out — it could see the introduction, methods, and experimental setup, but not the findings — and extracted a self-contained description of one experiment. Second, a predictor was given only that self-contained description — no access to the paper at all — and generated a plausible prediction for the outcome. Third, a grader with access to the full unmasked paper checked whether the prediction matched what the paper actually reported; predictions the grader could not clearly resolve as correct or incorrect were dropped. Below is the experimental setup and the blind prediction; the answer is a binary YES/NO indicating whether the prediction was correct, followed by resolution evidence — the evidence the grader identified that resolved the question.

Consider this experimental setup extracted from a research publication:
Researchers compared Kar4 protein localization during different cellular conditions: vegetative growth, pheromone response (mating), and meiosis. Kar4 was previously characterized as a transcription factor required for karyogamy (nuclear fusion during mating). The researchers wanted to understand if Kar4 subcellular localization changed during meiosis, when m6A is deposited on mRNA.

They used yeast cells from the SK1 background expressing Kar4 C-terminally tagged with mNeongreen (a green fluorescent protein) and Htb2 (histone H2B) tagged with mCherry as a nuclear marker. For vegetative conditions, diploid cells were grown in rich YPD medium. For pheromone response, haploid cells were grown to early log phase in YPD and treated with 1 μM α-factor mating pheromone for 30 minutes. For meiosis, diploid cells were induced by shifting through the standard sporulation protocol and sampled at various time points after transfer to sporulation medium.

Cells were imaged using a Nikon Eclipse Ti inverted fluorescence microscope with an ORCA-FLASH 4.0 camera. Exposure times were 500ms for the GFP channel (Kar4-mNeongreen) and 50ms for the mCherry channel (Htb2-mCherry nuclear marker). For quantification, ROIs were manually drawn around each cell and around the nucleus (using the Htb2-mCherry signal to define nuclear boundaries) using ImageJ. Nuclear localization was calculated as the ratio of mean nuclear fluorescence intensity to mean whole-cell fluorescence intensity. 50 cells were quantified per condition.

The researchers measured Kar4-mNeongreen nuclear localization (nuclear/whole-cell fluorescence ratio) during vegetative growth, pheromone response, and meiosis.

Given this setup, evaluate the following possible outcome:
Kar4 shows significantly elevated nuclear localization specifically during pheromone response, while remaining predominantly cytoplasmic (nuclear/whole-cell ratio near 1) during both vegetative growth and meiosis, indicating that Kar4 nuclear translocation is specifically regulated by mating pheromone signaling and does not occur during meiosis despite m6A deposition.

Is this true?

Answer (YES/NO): NO